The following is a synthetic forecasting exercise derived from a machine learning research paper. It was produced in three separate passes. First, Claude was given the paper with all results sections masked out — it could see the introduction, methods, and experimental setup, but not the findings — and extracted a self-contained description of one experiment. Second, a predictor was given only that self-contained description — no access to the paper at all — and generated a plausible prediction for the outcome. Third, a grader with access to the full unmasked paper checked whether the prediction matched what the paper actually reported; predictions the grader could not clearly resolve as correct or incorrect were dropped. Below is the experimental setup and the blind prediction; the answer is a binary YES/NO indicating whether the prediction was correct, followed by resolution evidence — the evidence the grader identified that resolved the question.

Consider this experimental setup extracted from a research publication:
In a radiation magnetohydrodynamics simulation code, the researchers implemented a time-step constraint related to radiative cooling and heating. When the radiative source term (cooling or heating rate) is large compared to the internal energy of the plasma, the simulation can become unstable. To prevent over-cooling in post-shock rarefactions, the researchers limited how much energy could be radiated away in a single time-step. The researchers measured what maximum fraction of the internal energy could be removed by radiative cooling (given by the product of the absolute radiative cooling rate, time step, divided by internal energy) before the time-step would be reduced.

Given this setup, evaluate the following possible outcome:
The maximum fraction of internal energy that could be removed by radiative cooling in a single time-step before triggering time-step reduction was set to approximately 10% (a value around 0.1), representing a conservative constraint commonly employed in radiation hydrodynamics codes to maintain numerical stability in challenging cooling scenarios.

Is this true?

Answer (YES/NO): NO